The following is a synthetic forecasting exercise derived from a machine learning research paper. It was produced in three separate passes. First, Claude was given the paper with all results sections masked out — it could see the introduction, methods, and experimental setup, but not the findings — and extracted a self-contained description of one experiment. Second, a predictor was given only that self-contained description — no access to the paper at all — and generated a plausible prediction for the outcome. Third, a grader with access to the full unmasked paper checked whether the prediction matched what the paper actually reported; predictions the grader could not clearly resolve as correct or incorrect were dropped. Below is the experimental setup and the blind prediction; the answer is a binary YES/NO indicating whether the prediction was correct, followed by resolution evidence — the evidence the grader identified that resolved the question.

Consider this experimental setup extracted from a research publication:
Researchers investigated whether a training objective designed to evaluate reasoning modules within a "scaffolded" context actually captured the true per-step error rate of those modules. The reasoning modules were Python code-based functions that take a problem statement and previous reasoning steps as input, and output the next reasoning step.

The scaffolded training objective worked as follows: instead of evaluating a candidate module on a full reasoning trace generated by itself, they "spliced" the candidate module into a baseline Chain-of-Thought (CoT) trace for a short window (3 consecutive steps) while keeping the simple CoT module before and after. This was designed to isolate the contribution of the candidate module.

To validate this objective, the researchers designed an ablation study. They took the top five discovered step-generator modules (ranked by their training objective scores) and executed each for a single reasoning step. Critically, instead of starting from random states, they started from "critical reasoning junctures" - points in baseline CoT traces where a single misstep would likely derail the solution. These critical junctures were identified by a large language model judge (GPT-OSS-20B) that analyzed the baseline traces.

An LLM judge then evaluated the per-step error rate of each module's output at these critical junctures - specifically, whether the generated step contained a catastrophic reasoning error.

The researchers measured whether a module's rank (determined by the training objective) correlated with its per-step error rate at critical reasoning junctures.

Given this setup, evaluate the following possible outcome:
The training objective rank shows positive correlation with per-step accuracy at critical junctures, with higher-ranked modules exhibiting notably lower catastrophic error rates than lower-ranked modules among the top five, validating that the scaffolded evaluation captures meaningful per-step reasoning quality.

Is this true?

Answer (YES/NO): YES